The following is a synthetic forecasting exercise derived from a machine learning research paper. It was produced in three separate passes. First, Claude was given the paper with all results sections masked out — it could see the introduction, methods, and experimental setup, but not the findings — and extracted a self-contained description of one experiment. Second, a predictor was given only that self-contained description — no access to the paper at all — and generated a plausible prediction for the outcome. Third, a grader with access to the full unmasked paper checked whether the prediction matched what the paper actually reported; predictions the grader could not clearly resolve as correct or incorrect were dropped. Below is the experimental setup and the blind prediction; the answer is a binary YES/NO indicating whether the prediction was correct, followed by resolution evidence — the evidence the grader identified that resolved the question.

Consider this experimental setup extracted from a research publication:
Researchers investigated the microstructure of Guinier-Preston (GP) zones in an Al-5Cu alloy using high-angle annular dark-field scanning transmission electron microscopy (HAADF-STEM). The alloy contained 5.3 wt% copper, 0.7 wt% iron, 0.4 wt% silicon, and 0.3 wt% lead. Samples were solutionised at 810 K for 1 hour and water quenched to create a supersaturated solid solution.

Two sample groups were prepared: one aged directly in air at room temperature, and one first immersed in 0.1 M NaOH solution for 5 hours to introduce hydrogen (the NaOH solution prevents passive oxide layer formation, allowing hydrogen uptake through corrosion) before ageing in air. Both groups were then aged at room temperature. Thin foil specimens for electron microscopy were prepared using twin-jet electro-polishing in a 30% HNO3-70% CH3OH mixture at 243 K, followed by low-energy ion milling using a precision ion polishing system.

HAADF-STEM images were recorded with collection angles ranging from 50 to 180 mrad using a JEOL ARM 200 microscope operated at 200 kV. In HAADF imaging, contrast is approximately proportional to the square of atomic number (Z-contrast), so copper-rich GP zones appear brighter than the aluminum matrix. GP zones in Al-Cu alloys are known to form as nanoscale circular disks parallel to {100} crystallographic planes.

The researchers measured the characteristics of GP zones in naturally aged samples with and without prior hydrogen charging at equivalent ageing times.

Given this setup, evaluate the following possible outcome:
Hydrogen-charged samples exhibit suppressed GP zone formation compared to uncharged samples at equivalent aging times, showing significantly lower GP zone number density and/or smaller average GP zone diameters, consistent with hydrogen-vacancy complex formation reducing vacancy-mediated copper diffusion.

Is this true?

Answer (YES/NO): YES